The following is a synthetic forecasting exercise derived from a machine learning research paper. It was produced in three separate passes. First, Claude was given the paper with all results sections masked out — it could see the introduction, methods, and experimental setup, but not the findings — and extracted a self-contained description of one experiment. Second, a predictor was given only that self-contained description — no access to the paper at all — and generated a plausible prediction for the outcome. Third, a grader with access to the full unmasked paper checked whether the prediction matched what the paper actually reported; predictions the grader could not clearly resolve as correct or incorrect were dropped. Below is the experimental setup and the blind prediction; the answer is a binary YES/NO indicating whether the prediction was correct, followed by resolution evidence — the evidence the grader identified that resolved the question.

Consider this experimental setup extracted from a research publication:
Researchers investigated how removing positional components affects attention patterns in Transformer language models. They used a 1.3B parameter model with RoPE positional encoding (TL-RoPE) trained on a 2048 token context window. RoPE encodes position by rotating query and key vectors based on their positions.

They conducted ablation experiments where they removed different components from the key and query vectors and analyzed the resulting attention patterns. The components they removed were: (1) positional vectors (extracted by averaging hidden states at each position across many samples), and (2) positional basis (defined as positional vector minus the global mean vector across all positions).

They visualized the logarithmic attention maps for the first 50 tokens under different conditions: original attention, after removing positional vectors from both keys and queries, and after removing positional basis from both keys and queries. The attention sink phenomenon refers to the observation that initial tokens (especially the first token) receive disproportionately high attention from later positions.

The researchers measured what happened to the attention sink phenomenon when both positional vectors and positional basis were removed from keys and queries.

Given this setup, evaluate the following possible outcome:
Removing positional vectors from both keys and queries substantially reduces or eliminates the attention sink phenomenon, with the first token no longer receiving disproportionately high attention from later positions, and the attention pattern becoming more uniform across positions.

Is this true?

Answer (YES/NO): YES